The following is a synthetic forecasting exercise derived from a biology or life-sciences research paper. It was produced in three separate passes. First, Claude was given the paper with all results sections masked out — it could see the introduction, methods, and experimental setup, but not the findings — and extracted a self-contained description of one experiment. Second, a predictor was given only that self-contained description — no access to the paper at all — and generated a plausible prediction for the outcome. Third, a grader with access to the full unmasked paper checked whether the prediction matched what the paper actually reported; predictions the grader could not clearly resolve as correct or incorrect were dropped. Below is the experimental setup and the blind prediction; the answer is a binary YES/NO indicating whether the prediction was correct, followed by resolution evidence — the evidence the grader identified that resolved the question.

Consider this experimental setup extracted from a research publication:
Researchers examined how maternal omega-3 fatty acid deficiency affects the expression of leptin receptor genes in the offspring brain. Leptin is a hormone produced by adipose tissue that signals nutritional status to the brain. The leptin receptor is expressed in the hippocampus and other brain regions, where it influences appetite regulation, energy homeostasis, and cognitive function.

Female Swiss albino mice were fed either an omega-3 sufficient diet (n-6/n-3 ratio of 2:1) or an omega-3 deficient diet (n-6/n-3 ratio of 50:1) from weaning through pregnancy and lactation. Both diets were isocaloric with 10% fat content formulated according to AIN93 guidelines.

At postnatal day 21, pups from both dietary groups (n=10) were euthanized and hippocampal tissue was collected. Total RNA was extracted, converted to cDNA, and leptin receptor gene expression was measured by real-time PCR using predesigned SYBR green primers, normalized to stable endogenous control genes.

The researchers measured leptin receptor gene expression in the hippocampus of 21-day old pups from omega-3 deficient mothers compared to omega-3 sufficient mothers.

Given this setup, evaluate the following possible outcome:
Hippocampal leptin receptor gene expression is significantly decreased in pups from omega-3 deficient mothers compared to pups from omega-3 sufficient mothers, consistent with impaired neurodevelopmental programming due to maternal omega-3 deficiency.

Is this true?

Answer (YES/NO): NO